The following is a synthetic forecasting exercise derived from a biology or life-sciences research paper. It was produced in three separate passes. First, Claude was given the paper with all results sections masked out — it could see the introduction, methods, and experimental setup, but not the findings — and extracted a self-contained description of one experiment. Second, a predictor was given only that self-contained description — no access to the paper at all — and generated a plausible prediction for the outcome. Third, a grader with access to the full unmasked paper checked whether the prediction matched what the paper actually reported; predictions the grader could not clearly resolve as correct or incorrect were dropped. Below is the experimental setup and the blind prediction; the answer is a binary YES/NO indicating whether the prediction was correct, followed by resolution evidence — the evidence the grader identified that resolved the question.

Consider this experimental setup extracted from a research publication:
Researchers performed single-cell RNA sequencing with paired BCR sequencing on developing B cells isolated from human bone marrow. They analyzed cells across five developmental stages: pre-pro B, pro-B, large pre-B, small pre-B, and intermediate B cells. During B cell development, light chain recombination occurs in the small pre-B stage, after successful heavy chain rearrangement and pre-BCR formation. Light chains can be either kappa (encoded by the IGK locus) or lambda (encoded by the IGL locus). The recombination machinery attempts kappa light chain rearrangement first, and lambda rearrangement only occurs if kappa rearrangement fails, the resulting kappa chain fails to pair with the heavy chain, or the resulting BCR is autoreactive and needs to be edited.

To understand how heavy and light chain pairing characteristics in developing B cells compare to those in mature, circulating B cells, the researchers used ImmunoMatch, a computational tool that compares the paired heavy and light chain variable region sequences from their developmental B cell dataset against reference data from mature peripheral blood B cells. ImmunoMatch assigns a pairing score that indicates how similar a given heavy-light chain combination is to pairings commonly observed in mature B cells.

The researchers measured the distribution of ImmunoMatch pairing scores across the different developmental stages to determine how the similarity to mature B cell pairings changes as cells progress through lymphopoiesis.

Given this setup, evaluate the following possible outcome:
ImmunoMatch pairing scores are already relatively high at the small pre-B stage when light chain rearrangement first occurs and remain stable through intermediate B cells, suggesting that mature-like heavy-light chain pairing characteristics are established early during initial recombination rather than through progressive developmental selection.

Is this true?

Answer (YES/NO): NO